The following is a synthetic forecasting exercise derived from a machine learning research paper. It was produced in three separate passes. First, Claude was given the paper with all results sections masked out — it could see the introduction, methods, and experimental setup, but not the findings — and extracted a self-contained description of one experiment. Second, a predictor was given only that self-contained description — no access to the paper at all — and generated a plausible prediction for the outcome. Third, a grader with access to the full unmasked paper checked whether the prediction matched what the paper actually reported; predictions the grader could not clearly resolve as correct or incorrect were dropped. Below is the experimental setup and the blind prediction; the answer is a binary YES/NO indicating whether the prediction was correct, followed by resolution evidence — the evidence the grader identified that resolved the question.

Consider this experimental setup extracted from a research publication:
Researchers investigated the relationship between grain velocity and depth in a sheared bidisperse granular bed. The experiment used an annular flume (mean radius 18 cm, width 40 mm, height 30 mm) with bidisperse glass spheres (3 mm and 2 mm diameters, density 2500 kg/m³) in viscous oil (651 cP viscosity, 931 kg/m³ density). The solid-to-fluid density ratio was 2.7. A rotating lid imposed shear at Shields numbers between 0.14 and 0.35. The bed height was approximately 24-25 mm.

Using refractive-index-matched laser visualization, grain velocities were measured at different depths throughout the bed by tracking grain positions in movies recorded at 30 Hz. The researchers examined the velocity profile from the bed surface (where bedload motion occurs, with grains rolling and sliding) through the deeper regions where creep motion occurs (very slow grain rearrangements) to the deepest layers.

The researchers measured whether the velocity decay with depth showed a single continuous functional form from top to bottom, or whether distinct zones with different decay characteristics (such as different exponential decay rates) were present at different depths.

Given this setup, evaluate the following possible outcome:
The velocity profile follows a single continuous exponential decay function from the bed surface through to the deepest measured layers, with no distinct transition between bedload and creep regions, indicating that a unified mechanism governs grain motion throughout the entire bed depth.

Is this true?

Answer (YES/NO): NO